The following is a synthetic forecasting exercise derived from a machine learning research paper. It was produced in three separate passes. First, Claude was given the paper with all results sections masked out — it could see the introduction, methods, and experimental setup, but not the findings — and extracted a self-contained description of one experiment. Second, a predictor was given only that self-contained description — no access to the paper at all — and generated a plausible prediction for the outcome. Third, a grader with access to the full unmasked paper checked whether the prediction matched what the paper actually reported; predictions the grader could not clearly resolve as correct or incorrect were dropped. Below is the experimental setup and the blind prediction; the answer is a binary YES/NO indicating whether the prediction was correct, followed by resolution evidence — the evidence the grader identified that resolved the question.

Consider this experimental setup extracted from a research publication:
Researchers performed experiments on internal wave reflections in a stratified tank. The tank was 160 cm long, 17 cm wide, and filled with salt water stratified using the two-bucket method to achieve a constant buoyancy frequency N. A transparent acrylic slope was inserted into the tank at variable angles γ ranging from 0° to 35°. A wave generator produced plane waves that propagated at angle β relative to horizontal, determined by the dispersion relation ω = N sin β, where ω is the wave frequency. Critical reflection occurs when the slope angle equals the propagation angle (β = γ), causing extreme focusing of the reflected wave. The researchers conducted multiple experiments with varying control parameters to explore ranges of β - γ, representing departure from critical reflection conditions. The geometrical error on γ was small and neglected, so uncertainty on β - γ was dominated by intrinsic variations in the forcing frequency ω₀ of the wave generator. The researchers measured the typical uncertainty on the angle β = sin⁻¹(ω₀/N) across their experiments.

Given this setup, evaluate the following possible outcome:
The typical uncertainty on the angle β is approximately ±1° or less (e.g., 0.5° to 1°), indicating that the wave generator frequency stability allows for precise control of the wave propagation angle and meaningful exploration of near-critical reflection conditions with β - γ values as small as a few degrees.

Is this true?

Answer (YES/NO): YES